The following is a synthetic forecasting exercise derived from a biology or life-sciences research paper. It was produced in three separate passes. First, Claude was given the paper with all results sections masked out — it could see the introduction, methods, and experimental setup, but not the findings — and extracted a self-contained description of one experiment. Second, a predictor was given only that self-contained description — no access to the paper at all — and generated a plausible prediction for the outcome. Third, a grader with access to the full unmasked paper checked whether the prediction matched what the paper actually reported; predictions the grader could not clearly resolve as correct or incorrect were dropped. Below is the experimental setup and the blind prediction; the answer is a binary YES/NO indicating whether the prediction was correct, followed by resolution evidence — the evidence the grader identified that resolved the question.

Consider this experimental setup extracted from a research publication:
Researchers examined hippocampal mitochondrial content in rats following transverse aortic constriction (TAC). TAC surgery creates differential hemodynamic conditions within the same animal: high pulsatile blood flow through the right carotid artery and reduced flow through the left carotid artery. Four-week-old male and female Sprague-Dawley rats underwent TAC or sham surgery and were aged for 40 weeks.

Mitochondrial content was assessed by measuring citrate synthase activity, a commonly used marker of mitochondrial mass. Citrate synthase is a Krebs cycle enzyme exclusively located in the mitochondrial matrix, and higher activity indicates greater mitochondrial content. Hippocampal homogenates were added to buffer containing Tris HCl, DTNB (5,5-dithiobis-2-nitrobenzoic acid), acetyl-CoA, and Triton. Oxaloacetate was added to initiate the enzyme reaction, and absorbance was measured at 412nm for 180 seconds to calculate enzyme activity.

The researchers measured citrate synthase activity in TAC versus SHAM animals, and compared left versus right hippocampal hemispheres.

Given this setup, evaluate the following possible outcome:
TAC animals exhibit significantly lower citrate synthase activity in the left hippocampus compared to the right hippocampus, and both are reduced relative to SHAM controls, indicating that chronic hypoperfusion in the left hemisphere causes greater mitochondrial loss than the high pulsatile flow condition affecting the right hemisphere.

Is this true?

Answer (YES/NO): NO